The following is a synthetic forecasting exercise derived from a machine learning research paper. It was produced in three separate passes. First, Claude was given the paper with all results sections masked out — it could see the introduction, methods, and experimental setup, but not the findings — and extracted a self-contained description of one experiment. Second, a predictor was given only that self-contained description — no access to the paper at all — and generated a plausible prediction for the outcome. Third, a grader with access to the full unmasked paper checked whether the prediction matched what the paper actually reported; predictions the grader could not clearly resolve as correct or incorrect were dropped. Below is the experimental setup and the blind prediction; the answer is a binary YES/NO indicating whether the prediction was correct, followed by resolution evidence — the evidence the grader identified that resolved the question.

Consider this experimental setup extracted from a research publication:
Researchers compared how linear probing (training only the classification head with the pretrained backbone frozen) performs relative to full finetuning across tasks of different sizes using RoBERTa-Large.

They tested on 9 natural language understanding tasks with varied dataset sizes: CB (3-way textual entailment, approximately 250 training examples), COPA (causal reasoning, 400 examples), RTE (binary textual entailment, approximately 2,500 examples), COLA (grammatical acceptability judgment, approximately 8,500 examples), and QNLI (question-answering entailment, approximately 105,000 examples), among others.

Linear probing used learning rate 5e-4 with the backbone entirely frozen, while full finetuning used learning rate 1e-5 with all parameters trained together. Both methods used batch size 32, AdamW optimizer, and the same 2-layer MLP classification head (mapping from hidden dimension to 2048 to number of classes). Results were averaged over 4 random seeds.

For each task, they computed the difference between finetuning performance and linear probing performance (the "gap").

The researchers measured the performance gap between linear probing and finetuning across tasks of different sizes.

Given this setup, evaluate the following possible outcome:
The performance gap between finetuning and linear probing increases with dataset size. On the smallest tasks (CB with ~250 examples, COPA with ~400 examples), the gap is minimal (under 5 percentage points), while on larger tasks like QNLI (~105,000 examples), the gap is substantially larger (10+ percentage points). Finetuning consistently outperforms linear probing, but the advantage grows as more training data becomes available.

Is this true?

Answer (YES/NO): NO